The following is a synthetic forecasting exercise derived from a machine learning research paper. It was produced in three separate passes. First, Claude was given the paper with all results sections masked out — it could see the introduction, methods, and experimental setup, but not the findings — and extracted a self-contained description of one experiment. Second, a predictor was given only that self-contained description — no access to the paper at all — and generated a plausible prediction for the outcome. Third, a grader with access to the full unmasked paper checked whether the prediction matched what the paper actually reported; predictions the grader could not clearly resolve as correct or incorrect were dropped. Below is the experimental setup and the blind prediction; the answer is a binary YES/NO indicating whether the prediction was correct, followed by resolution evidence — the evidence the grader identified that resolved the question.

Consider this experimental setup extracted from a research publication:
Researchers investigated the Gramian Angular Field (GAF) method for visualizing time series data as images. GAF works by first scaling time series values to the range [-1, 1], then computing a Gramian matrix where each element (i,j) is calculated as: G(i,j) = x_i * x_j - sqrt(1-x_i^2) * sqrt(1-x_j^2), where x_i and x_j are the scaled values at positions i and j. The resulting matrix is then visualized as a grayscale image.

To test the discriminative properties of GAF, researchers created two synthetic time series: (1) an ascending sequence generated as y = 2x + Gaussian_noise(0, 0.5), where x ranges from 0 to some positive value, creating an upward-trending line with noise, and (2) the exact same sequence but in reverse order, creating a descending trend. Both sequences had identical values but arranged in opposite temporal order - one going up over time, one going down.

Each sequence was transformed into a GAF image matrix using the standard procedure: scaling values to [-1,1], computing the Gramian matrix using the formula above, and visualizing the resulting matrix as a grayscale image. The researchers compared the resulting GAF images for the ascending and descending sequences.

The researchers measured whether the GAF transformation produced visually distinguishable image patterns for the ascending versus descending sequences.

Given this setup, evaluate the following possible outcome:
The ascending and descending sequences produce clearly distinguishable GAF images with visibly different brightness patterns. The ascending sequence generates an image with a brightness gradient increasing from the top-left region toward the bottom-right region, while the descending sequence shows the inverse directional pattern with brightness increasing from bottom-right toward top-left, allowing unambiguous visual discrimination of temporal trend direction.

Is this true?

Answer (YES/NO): NO